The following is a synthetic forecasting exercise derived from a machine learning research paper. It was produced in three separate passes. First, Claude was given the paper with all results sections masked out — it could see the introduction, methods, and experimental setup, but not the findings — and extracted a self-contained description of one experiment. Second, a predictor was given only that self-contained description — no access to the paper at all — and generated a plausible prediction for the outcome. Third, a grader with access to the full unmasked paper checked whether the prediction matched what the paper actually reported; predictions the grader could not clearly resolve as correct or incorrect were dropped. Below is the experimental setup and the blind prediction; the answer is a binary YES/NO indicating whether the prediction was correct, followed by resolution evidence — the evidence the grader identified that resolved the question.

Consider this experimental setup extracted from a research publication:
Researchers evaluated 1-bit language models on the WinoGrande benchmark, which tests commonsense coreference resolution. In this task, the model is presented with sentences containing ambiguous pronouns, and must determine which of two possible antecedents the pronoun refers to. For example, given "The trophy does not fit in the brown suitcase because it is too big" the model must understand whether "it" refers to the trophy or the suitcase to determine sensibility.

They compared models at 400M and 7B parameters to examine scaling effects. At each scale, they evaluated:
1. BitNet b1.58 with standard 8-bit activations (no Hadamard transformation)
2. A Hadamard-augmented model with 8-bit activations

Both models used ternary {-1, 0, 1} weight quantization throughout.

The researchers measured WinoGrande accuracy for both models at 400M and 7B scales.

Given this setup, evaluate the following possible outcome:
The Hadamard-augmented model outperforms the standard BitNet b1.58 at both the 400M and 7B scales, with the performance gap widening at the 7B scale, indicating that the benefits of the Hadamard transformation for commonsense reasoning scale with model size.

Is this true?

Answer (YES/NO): NO